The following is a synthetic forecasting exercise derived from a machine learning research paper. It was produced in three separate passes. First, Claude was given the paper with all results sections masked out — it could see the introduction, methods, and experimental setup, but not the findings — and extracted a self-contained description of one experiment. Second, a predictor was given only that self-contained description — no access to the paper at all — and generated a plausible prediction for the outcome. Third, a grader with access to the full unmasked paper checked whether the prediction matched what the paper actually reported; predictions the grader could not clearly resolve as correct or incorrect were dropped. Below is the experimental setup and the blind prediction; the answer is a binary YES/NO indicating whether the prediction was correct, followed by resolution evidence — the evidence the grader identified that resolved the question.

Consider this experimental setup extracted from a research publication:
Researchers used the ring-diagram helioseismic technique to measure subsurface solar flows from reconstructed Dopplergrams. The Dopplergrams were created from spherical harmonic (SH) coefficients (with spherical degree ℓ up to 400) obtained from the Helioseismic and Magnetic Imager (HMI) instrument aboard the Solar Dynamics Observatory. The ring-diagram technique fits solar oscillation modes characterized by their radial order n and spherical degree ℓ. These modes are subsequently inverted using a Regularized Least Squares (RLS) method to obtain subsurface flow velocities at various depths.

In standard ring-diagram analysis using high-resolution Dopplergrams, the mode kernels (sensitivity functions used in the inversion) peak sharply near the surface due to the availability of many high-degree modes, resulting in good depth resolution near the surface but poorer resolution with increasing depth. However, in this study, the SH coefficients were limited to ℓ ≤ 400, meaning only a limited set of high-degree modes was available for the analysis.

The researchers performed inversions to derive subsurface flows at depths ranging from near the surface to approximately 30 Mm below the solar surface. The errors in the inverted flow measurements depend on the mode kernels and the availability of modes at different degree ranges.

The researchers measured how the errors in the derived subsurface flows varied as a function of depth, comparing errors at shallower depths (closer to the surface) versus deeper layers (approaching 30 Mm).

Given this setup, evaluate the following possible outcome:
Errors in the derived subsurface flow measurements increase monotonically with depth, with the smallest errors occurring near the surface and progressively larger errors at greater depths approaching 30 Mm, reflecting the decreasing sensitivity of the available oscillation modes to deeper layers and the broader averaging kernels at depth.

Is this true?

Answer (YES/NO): NO